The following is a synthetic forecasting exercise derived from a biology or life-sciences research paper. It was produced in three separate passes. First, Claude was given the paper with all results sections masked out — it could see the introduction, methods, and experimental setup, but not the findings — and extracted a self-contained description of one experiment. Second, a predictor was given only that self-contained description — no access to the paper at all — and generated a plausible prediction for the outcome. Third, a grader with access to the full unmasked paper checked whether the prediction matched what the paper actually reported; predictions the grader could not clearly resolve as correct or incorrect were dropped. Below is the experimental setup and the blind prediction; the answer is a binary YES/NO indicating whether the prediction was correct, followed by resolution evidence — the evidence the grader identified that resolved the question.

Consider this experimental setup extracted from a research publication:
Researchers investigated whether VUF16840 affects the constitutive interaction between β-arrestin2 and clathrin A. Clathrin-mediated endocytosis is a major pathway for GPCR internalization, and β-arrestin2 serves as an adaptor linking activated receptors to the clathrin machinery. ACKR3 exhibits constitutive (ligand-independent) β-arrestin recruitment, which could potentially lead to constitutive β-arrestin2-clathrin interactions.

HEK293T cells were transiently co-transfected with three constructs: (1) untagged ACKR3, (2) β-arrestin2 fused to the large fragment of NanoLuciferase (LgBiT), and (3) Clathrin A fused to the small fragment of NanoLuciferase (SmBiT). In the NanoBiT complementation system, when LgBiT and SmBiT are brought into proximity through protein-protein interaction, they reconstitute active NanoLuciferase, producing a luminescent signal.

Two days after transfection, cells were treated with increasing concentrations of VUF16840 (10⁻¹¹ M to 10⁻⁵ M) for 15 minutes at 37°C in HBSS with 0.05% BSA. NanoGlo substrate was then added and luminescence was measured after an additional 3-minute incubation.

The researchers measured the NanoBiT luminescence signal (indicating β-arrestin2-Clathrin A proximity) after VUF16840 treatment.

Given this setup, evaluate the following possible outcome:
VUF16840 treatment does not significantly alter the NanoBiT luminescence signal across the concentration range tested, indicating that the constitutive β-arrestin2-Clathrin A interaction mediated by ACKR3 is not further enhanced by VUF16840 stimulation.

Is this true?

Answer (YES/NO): NO